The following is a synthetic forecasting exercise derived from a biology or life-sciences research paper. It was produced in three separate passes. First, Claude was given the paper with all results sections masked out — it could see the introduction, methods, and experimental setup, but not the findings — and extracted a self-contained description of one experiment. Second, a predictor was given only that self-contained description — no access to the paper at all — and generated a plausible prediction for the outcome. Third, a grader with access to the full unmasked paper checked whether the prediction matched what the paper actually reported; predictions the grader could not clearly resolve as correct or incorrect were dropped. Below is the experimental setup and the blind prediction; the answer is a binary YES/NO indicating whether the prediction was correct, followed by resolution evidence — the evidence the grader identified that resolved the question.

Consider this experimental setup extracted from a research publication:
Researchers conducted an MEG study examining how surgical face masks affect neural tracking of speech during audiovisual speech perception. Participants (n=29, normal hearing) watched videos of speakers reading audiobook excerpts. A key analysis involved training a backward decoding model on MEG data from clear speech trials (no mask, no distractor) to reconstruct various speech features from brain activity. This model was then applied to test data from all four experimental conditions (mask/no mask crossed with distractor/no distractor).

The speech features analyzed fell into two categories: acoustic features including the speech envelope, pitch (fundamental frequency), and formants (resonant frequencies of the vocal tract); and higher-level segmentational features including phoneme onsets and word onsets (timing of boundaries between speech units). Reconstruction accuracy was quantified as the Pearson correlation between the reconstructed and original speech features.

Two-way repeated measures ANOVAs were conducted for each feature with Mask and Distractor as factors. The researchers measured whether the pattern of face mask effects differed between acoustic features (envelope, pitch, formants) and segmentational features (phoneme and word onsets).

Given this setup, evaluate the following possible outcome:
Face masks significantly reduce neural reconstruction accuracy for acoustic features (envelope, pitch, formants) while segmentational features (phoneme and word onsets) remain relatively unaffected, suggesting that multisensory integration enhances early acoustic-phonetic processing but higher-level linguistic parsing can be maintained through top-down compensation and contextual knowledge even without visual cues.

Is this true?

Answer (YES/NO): NO